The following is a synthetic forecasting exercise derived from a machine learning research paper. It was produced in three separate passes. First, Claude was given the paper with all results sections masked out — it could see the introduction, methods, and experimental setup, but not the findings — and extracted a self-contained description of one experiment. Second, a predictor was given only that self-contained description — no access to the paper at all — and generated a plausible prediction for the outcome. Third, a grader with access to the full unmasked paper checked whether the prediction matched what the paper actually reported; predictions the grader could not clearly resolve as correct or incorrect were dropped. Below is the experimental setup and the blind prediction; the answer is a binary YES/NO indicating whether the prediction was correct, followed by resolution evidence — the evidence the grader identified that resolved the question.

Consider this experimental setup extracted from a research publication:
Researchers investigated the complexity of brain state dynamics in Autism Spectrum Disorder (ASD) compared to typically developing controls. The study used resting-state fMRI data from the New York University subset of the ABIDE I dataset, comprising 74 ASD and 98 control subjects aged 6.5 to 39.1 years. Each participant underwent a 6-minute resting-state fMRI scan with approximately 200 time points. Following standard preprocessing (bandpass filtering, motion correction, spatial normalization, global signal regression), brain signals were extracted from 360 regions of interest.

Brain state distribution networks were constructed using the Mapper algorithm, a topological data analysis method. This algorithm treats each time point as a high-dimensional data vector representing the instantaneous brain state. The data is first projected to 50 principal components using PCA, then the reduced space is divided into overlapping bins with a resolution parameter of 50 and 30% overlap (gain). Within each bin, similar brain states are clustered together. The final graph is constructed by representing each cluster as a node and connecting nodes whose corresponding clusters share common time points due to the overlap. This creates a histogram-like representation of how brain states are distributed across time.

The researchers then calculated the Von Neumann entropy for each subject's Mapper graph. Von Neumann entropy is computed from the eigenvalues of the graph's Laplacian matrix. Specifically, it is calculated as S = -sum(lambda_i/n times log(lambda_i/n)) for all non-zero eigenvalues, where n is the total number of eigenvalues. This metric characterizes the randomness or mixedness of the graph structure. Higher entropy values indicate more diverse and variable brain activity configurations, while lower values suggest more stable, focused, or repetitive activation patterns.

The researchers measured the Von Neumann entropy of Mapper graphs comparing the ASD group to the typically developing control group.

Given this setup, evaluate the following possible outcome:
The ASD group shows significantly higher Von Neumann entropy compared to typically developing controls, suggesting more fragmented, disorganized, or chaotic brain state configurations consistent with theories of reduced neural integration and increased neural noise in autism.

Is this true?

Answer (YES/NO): YES